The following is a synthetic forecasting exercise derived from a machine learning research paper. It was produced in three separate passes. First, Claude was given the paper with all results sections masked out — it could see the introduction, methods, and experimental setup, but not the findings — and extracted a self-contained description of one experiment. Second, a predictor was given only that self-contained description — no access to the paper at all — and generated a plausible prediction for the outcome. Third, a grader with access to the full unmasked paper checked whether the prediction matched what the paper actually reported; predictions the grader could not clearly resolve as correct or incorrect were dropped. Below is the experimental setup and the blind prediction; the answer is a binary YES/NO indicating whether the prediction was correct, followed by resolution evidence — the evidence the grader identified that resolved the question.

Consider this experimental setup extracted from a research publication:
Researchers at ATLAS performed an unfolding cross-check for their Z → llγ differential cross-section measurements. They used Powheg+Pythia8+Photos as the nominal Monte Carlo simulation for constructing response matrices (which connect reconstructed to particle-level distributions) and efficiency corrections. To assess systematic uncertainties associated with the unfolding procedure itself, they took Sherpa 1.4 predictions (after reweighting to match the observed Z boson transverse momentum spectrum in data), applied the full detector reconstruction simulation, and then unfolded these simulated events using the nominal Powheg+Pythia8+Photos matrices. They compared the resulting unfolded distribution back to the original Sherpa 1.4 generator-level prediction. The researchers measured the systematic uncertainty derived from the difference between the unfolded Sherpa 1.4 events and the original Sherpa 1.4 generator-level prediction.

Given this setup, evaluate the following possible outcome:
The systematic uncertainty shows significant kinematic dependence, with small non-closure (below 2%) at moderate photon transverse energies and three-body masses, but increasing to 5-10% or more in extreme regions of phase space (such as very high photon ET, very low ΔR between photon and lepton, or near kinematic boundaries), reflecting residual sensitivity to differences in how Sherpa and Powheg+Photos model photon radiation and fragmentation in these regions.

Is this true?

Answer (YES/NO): NO